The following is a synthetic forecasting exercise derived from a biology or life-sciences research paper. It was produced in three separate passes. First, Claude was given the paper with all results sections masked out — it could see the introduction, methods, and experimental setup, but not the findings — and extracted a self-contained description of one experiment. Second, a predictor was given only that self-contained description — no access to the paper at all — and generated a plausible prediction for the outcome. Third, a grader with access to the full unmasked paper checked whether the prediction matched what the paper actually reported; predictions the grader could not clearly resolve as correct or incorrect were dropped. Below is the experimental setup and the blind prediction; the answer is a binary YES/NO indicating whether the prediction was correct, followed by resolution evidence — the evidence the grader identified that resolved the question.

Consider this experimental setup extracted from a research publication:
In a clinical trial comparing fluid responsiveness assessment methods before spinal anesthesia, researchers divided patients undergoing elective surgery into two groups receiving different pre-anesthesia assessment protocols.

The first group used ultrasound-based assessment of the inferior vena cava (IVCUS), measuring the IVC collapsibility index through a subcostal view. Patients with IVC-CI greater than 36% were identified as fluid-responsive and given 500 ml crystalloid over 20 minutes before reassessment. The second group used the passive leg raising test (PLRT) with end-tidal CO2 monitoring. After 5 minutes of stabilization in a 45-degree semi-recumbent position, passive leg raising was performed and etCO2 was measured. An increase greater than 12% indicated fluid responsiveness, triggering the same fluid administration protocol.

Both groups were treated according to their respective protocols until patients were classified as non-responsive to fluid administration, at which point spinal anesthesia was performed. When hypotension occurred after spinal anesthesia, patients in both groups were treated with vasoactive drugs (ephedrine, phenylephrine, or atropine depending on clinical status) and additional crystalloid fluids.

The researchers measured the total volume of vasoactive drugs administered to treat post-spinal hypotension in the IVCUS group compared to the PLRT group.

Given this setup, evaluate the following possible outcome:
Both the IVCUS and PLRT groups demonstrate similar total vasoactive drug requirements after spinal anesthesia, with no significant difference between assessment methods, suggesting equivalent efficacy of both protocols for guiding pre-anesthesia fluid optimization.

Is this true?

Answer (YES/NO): NO